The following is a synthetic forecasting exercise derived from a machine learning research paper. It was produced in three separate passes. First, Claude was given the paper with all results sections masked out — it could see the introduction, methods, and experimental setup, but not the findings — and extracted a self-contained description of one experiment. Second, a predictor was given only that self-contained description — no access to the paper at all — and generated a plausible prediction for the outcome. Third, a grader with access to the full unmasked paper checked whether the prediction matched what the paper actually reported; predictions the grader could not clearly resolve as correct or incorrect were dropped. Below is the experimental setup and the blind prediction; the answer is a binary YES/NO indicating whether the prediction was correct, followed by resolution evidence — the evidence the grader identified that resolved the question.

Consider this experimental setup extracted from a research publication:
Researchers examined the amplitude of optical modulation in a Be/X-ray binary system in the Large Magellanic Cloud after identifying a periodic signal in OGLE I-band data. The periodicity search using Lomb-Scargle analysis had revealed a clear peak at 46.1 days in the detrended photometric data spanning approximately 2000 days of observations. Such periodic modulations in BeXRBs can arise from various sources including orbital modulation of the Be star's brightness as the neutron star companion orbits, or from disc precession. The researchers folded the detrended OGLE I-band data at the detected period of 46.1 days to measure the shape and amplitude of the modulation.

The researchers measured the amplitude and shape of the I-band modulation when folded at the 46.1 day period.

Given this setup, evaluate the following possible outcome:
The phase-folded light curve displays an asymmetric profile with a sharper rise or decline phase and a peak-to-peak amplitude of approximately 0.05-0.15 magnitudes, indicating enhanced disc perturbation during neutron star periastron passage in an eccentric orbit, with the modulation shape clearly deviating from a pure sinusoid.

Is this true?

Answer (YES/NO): NO